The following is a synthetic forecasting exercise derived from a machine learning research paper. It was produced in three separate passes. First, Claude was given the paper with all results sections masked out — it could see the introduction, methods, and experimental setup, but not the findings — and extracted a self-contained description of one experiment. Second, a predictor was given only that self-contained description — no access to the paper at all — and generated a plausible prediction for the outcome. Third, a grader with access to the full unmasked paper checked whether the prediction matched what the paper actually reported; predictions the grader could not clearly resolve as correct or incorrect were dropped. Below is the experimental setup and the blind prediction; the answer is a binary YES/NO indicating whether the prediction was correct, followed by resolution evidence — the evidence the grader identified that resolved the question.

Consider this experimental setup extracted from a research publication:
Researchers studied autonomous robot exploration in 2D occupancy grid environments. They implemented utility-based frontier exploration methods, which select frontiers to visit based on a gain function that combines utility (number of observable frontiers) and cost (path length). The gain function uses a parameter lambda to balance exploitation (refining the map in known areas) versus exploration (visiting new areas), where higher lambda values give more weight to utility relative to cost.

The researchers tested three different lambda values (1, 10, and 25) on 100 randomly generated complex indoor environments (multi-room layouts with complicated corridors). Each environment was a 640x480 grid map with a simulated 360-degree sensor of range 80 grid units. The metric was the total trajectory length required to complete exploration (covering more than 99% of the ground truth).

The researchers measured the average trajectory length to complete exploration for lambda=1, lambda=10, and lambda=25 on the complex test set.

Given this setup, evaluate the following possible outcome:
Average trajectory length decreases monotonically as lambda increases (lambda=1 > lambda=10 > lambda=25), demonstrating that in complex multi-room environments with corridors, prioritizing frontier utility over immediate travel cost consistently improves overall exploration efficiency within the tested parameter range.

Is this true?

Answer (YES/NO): NO